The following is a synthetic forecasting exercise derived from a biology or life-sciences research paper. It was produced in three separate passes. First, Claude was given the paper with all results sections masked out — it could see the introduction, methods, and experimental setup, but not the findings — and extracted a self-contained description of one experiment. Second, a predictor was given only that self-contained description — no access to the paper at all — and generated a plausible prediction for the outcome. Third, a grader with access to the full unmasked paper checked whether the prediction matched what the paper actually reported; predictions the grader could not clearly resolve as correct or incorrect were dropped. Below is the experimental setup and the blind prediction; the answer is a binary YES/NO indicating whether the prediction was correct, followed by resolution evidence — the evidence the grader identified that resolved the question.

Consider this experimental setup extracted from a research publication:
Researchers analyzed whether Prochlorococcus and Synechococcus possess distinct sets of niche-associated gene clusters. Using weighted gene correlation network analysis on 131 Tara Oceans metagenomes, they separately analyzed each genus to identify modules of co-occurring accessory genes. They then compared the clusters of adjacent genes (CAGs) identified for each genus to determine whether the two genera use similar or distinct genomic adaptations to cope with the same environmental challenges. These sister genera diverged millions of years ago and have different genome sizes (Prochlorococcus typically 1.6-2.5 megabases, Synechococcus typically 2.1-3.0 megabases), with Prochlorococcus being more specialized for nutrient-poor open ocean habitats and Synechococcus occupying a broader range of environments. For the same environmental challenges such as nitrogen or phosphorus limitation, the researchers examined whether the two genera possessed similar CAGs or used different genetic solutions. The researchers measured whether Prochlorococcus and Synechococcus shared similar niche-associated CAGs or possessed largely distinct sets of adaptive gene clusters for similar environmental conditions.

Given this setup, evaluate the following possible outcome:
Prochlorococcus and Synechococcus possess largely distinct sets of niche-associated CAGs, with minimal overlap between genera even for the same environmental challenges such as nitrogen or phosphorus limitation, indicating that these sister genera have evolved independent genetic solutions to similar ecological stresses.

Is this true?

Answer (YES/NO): NO